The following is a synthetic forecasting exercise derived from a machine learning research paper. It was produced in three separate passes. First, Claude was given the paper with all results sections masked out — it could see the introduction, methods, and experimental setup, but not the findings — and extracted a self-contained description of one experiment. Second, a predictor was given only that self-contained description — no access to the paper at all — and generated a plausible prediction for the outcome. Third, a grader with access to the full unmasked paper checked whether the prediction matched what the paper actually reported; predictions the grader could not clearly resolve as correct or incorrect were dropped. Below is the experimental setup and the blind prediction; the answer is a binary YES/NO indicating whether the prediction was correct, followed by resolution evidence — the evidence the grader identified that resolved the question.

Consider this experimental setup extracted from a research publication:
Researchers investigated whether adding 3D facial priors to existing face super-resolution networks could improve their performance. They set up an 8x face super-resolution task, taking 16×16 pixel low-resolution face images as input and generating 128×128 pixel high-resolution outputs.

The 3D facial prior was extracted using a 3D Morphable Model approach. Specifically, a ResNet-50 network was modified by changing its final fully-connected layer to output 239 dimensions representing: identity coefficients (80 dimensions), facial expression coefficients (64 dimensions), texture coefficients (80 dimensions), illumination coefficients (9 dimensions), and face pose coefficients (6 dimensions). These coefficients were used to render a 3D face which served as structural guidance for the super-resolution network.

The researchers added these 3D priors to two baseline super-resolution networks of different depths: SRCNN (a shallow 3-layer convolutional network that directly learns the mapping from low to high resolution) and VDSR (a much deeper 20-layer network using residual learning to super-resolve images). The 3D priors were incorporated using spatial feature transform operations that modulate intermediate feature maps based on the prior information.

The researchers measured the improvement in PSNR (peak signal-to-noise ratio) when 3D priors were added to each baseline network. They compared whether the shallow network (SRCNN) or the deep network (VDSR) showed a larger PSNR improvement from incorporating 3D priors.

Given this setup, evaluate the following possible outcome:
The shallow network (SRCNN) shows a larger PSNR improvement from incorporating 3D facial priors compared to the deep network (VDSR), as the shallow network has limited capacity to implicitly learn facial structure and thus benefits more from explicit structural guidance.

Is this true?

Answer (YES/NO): NO